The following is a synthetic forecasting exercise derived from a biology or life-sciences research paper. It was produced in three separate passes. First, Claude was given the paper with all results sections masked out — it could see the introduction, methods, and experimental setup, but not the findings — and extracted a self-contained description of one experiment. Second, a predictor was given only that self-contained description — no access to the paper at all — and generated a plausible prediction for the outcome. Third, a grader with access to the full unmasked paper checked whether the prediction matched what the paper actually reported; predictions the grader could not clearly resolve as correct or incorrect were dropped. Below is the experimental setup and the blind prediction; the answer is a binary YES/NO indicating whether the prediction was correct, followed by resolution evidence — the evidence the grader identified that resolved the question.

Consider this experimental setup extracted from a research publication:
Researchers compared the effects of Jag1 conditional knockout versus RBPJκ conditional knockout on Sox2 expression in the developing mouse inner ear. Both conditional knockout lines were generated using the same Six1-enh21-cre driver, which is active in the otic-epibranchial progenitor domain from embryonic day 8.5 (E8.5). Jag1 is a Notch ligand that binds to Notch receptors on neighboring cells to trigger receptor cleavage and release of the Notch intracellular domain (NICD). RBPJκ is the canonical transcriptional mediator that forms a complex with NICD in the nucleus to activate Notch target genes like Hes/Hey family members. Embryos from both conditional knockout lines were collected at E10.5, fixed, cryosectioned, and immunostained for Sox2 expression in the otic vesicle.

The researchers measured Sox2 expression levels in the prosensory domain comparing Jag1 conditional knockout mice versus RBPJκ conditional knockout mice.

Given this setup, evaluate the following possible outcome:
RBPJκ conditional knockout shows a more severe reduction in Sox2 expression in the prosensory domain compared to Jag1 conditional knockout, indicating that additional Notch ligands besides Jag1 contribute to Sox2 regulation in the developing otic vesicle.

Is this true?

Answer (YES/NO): NO